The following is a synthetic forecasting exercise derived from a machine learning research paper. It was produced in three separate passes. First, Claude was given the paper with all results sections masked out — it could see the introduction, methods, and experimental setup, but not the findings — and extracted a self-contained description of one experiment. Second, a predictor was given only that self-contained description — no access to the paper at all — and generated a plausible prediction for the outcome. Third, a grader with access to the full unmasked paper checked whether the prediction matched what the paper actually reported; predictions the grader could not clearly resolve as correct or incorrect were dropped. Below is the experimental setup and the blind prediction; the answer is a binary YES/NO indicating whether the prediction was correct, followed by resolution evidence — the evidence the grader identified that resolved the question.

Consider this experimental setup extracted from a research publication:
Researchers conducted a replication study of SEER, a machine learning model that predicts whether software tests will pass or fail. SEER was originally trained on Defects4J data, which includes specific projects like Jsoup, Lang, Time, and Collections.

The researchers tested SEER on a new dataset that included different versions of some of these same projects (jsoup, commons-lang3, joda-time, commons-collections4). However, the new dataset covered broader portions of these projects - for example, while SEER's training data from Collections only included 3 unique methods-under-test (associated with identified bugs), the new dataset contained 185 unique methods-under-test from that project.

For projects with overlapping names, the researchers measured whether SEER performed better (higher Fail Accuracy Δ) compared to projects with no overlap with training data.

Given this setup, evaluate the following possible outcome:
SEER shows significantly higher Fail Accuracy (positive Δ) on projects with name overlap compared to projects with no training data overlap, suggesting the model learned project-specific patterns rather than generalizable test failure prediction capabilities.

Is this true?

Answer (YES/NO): NO